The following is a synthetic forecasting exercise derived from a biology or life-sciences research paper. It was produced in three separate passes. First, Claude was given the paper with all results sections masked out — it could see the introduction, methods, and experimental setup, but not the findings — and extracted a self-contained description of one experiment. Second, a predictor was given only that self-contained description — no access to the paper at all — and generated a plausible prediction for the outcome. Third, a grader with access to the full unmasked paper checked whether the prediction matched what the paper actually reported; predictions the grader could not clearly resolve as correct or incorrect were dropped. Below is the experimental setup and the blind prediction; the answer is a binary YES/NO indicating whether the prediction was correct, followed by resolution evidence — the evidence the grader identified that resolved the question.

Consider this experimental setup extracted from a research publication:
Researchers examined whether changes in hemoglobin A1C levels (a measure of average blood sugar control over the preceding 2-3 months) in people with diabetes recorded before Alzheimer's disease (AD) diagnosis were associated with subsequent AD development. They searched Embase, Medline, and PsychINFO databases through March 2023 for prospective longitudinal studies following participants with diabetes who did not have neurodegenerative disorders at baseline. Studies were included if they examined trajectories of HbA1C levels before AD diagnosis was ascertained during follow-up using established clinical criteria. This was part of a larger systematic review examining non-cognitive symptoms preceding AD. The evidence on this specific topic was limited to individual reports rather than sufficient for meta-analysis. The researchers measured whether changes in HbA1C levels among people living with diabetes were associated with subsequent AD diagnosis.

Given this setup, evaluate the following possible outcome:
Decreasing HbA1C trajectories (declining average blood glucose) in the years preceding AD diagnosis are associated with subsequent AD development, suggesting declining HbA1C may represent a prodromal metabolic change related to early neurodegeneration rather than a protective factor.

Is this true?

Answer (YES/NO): YES